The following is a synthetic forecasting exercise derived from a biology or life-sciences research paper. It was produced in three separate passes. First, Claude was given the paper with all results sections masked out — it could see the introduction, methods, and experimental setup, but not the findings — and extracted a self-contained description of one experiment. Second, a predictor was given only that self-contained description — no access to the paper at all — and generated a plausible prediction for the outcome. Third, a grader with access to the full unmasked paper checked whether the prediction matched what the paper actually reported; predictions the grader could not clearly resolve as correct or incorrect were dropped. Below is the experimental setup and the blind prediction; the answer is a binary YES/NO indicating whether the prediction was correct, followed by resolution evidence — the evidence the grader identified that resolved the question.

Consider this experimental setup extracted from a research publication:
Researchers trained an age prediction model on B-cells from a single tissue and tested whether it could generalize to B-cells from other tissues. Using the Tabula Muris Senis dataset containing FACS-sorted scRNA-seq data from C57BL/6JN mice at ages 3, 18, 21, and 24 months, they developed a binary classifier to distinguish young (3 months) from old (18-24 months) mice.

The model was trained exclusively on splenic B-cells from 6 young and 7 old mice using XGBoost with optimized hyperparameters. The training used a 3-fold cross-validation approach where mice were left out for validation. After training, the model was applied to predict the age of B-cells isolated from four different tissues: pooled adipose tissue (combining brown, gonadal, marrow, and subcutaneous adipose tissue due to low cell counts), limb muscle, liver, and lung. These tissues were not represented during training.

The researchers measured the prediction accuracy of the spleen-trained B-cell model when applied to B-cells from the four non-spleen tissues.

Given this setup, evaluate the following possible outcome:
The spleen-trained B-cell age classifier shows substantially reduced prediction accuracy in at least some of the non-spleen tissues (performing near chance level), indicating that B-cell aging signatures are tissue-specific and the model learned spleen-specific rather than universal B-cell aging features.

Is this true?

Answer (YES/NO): NO